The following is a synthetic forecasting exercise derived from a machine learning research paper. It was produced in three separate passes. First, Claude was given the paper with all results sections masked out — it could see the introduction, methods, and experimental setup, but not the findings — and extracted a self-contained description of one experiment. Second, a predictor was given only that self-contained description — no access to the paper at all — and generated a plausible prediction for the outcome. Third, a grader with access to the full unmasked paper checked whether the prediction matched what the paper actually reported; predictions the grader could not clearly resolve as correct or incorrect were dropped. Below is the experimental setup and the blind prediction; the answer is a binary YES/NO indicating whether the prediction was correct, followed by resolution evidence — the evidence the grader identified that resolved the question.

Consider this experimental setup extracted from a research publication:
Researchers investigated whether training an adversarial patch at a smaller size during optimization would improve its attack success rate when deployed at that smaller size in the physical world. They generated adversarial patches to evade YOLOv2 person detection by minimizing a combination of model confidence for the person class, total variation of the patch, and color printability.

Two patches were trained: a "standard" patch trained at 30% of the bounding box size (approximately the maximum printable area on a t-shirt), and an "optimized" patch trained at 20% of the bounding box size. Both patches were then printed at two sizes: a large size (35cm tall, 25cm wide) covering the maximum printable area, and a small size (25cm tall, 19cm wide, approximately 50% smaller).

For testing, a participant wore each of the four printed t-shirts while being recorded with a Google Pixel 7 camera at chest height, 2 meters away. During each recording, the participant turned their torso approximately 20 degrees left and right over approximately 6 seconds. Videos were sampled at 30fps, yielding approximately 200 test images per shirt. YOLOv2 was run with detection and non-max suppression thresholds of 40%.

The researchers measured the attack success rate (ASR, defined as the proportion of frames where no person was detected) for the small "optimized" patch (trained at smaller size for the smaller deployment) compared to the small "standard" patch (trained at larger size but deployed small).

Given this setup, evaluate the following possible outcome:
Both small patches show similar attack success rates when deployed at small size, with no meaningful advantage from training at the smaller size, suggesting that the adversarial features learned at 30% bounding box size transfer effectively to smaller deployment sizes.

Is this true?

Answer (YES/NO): NO